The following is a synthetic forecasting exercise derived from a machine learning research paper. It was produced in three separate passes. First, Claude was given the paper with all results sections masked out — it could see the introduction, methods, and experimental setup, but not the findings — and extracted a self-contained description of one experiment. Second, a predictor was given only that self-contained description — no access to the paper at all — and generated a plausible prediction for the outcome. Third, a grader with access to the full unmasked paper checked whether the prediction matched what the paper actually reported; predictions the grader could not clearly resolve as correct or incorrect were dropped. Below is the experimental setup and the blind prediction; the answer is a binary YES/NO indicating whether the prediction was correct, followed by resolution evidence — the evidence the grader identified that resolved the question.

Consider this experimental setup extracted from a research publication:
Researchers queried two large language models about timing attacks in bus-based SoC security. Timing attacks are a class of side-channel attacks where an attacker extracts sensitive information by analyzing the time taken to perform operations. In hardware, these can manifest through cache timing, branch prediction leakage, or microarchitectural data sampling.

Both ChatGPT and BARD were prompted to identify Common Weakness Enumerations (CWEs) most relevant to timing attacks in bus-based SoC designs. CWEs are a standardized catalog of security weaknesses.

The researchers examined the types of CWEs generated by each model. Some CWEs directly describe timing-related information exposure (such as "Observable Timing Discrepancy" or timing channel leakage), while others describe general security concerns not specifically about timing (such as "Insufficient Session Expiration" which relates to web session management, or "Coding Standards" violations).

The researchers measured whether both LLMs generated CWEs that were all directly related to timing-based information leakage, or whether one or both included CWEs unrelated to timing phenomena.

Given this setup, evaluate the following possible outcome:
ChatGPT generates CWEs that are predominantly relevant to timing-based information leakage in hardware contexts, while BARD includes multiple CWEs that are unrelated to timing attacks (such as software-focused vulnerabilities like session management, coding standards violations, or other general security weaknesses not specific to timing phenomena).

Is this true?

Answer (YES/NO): NO